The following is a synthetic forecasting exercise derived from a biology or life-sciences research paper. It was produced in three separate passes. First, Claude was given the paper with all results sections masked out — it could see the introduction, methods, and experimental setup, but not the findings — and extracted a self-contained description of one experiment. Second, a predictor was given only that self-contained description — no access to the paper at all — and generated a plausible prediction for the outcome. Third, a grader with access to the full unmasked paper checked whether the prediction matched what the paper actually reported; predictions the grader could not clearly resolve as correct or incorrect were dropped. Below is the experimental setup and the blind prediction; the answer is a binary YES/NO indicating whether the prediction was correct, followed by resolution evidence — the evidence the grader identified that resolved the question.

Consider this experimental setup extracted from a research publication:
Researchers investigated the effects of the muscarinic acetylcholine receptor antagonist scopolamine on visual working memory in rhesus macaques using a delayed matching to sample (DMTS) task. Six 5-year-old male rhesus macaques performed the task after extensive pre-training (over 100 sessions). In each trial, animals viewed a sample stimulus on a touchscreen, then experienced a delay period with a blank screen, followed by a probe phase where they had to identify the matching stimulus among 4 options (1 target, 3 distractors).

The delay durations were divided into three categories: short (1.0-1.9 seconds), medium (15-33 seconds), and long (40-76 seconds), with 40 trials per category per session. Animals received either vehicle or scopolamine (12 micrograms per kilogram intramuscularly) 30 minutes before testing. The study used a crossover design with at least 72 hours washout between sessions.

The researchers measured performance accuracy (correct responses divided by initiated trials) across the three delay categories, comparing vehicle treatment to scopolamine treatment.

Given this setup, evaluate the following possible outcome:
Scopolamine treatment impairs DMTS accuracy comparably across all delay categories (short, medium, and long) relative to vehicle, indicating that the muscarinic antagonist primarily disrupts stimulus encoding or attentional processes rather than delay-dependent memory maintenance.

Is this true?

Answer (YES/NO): NO